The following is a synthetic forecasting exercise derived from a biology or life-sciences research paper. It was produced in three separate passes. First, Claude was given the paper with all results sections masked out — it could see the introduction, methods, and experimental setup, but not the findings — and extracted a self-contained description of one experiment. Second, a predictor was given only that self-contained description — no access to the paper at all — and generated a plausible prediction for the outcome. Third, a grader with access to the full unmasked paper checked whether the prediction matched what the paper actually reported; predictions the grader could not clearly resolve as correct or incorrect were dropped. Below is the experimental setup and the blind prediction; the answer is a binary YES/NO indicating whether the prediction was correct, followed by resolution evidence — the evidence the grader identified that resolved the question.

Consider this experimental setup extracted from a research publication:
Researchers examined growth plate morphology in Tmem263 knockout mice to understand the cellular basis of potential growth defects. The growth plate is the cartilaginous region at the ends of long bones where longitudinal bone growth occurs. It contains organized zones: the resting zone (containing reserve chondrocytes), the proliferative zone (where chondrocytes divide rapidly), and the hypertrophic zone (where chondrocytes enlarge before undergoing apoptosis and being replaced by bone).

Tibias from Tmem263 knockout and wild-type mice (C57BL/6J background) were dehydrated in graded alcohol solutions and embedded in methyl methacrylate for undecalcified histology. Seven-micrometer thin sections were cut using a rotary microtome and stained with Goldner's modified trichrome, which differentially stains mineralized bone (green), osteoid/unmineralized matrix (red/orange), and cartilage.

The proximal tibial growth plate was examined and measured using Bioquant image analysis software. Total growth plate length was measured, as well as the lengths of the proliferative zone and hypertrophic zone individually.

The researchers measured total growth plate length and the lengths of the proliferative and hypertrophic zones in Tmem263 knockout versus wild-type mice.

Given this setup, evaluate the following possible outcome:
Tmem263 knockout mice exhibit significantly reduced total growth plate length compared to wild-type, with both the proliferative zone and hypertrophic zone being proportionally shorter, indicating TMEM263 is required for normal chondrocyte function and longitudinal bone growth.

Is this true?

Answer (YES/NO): NO